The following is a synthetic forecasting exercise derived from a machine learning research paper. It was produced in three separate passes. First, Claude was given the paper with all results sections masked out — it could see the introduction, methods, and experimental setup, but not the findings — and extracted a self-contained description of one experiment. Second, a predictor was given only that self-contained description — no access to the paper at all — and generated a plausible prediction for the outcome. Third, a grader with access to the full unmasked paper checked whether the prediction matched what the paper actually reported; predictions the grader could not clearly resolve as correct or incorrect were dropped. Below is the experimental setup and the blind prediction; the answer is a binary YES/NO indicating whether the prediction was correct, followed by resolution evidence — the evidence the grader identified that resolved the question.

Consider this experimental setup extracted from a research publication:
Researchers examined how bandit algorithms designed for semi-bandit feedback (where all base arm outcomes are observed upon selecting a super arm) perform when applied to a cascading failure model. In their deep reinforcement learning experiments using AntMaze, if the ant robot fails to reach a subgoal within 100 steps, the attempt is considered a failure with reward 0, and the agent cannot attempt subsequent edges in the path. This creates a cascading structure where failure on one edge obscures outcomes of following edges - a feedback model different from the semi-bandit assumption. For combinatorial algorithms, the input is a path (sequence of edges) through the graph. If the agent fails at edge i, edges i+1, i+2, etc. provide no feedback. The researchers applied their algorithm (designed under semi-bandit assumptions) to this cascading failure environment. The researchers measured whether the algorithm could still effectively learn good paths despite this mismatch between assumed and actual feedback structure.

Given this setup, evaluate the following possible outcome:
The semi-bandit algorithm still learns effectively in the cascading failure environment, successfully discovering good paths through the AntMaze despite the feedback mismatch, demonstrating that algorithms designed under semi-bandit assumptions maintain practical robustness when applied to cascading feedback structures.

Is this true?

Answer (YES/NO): YES